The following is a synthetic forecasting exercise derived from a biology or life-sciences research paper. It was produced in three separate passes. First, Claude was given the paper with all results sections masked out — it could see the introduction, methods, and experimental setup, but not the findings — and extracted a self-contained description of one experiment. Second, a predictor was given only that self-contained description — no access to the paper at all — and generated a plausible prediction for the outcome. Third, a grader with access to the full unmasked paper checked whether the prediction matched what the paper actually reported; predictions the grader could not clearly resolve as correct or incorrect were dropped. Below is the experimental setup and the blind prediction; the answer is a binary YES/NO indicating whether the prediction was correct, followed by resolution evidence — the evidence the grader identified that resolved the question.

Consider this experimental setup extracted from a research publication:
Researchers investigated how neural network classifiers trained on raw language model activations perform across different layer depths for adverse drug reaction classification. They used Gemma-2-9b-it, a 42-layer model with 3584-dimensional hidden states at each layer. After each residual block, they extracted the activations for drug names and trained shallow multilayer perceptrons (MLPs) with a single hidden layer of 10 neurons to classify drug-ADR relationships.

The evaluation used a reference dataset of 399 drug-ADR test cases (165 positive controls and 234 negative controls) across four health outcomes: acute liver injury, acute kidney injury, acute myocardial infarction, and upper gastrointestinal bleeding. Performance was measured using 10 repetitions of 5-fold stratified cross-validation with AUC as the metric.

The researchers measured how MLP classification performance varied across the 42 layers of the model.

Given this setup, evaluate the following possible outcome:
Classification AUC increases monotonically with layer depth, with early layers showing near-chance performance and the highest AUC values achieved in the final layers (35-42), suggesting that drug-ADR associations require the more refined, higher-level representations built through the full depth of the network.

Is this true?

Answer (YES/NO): NO